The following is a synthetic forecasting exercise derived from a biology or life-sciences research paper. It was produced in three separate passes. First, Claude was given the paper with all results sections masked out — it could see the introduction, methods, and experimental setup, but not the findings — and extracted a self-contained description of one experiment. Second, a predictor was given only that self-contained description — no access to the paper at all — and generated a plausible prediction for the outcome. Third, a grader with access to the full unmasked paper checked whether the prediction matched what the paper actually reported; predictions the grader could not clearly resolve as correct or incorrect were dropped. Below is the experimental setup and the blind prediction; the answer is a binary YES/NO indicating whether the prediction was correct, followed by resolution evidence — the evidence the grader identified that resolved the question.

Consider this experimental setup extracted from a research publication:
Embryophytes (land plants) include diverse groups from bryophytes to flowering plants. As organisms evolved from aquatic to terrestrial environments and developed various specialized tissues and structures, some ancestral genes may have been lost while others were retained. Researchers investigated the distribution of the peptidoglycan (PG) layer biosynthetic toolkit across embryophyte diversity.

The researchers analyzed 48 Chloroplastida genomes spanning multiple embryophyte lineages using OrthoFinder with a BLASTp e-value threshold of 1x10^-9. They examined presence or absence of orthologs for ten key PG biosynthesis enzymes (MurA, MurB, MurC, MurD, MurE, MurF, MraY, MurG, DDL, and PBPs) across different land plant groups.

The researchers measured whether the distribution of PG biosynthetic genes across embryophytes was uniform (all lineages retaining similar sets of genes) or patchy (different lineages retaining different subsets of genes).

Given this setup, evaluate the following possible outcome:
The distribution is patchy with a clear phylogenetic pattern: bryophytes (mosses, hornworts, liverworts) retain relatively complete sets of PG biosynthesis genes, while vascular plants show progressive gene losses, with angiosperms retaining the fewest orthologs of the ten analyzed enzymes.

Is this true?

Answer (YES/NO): NO